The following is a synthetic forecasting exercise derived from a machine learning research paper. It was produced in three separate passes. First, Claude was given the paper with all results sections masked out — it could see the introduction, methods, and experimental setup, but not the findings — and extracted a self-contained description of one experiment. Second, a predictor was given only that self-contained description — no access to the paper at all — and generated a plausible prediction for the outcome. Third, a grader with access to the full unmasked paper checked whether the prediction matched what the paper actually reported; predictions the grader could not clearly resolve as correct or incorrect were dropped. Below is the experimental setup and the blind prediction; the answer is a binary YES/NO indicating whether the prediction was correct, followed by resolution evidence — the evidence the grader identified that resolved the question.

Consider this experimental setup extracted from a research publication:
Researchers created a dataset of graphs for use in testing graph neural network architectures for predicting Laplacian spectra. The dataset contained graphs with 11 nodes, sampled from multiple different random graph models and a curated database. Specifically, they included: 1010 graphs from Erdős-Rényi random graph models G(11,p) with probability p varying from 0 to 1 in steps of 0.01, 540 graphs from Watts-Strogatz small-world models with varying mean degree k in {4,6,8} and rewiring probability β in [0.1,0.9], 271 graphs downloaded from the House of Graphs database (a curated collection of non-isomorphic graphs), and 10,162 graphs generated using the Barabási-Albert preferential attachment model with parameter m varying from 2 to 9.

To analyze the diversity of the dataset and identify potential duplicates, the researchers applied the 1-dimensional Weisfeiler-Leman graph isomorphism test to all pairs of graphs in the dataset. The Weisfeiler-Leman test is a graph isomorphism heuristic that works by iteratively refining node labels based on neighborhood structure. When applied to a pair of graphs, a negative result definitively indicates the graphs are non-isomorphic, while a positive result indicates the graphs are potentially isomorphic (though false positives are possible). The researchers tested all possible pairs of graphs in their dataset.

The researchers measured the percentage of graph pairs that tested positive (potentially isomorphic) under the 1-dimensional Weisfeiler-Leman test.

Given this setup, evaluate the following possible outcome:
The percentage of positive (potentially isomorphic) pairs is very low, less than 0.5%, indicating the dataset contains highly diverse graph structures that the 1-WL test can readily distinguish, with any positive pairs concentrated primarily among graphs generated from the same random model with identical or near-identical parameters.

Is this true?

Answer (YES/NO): NO